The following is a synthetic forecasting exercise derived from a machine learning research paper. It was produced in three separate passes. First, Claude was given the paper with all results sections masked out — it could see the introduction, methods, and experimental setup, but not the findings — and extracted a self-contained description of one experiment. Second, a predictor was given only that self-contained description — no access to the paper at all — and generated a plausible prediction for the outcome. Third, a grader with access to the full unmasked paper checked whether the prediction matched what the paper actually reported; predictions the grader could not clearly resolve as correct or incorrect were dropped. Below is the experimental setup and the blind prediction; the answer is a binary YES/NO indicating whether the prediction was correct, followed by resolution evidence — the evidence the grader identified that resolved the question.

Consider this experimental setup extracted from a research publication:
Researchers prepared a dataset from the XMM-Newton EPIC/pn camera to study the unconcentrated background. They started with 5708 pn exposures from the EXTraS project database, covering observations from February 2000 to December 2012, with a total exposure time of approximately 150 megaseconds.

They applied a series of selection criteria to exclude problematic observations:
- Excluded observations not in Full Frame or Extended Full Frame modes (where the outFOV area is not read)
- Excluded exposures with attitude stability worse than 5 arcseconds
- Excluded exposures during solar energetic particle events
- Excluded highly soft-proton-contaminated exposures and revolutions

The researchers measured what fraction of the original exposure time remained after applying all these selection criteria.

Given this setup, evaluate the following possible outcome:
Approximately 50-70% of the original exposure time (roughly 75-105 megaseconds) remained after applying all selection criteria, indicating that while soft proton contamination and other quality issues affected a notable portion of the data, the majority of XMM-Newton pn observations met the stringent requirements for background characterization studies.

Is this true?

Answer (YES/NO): YES